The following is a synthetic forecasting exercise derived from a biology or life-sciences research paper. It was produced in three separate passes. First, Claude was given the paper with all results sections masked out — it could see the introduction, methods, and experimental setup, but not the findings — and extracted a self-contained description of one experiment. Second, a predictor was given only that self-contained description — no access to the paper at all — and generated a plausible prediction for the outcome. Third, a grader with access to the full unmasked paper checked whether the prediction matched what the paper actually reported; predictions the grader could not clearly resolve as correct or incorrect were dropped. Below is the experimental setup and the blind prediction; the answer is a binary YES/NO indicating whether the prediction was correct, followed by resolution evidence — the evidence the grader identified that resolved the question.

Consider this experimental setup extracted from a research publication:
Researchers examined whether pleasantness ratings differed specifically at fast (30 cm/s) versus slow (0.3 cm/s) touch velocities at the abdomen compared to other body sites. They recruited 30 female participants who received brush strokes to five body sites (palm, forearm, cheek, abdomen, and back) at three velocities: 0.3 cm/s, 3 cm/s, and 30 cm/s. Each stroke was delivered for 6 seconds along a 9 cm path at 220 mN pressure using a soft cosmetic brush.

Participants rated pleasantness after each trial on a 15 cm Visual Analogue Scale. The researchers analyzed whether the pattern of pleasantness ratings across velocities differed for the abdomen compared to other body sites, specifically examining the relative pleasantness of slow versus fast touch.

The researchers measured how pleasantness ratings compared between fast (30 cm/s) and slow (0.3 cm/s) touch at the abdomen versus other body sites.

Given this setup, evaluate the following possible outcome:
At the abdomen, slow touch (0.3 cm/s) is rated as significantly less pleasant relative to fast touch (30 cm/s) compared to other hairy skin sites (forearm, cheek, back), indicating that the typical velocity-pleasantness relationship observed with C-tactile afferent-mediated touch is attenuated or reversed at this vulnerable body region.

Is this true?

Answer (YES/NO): NO